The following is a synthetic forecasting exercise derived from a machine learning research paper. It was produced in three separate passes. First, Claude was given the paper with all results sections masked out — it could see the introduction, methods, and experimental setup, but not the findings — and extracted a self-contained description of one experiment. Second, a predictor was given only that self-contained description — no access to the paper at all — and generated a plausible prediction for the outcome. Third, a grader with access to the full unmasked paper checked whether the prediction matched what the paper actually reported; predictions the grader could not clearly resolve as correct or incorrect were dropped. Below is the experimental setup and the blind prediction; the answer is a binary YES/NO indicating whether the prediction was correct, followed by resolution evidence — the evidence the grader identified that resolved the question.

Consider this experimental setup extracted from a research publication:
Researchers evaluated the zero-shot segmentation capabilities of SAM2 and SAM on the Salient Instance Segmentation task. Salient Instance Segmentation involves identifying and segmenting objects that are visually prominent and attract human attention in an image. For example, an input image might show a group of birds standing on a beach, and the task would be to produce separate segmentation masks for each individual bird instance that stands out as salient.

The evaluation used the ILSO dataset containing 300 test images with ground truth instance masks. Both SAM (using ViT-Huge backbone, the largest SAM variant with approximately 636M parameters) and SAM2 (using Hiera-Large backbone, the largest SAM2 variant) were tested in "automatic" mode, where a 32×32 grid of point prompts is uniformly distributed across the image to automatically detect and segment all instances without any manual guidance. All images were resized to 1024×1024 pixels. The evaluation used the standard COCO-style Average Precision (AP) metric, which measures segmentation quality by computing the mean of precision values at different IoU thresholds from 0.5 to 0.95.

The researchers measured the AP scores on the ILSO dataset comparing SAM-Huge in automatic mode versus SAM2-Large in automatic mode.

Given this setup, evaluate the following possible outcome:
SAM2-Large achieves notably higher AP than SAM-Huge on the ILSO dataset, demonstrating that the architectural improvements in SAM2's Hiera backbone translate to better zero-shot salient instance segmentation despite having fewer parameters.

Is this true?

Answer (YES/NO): NO